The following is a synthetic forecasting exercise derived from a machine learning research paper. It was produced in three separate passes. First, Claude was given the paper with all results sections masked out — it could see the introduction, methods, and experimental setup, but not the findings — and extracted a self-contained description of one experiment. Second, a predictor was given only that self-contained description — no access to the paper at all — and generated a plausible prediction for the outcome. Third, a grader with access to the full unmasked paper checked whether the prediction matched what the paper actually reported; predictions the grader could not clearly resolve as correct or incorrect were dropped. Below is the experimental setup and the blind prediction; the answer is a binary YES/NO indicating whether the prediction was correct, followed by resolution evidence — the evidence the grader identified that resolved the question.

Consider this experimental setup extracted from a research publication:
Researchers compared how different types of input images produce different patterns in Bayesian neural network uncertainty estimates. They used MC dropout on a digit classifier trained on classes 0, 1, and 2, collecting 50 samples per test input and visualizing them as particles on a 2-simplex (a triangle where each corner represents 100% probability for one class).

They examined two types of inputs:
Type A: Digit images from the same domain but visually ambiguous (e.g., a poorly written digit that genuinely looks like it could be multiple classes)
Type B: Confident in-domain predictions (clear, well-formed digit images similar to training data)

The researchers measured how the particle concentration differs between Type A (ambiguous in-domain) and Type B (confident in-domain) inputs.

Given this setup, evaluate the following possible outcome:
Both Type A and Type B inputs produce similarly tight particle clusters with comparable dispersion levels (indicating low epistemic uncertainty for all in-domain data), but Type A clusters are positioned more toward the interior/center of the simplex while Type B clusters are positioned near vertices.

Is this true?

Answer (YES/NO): YES